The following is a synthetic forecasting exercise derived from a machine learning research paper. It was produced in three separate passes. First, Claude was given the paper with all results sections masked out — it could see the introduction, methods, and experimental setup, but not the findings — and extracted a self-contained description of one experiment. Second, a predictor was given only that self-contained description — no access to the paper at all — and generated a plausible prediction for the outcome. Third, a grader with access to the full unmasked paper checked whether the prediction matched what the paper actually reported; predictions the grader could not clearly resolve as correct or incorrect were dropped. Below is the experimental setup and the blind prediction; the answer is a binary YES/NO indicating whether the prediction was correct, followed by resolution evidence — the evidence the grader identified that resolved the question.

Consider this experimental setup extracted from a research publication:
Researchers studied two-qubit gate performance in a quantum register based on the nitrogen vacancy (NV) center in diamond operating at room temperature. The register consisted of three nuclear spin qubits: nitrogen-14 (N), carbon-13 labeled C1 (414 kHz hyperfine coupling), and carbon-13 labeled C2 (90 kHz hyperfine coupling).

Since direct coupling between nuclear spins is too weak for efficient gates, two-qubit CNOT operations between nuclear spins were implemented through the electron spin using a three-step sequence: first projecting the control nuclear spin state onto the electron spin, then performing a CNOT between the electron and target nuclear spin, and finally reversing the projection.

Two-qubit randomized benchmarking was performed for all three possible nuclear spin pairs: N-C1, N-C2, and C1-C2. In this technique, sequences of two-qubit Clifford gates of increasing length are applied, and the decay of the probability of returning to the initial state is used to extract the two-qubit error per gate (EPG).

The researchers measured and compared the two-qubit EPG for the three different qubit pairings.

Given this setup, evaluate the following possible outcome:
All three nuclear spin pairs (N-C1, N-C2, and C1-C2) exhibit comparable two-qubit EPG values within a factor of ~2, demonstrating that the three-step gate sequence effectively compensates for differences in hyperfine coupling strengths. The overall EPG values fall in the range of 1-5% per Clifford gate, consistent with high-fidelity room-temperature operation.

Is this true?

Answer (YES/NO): YES